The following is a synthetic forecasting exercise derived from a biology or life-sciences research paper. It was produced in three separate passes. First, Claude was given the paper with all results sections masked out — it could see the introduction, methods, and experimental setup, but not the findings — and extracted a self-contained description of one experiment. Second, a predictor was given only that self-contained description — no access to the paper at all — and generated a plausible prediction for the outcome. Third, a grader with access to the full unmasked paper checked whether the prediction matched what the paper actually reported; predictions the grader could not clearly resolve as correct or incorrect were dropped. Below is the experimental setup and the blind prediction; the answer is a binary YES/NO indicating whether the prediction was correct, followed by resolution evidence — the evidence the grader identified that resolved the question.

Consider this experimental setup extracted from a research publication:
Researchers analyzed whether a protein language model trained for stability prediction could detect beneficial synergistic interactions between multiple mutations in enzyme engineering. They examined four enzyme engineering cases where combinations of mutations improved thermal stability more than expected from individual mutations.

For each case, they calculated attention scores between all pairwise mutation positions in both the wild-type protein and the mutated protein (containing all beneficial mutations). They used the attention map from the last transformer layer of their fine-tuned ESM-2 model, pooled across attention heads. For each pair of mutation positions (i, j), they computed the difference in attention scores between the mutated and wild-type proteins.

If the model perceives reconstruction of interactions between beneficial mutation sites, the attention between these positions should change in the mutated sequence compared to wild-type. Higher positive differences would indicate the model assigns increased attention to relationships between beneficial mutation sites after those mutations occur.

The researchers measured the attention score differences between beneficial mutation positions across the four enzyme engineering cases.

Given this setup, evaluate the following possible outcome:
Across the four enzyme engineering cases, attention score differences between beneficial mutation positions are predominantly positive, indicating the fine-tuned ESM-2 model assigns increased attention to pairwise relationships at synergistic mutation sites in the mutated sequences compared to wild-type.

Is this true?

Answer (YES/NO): YES